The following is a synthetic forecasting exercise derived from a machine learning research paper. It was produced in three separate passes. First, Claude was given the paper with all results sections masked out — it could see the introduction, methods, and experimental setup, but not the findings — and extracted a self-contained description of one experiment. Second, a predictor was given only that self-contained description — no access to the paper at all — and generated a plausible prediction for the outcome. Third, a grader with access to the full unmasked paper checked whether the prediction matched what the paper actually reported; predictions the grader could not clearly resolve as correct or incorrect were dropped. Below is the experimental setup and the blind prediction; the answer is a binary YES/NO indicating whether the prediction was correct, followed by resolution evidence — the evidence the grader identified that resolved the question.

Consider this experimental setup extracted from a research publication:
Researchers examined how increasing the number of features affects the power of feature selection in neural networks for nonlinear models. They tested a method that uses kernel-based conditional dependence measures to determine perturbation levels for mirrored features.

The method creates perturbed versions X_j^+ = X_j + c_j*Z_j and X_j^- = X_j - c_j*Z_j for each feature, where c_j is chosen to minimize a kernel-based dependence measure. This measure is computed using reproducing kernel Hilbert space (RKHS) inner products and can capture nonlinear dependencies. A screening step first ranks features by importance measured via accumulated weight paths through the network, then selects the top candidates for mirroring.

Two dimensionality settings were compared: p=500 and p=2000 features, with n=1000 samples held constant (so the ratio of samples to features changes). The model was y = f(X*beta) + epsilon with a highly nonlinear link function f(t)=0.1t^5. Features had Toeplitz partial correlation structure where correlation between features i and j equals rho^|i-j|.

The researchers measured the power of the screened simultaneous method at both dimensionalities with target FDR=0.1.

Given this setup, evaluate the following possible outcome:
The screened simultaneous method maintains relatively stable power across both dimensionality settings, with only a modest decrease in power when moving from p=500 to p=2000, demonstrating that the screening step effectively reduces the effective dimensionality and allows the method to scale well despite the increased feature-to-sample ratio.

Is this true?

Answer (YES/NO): YES